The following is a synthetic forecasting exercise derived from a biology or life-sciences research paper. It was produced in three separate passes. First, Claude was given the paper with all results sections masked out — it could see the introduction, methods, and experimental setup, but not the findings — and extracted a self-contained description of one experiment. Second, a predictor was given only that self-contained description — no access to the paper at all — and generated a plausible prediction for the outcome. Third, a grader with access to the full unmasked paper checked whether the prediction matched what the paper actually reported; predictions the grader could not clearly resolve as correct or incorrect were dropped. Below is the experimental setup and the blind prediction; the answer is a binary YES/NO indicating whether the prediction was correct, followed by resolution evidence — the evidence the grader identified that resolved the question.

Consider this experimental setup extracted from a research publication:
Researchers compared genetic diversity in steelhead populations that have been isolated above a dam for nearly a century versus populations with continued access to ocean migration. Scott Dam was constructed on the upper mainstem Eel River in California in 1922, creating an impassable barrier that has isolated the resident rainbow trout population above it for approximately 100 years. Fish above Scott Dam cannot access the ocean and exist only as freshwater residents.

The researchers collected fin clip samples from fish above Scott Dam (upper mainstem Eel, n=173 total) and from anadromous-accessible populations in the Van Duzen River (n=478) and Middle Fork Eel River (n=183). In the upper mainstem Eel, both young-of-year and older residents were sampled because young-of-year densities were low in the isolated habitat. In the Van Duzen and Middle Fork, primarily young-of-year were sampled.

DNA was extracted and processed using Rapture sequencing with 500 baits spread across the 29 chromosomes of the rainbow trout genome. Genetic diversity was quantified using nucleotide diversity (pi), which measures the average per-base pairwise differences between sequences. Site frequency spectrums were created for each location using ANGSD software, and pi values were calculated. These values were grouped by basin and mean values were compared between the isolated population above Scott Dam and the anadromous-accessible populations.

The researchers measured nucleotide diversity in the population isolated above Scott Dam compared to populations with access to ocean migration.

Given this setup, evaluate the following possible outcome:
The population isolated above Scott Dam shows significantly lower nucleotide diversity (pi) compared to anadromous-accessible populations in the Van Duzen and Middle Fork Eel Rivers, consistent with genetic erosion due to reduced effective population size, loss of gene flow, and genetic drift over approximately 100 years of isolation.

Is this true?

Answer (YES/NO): NO